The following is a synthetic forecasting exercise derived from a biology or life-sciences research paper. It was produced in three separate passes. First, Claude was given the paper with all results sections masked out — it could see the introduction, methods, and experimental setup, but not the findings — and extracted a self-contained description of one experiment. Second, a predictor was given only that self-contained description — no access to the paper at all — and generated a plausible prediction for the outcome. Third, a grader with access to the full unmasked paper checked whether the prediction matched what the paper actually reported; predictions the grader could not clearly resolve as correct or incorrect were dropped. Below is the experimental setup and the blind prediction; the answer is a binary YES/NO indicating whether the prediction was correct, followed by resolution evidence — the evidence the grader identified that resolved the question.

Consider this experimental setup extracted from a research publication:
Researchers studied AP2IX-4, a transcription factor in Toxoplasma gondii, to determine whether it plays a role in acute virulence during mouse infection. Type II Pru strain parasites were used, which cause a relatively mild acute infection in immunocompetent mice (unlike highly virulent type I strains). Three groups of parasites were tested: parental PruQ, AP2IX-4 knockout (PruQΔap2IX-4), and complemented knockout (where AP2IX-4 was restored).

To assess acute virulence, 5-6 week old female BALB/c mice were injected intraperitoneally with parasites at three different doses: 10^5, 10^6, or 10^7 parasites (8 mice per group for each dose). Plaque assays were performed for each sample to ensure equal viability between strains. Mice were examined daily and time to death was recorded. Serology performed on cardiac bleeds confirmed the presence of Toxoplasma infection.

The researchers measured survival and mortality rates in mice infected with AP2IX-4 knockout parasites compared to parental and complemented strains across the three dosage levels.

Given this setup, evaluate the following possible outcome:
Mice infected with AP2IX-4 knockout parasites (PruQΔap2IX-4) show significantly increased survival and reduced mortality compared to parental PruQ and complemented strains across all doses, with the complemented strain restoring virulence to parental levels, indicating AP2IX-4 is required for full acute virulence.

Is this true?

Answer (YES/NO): NO